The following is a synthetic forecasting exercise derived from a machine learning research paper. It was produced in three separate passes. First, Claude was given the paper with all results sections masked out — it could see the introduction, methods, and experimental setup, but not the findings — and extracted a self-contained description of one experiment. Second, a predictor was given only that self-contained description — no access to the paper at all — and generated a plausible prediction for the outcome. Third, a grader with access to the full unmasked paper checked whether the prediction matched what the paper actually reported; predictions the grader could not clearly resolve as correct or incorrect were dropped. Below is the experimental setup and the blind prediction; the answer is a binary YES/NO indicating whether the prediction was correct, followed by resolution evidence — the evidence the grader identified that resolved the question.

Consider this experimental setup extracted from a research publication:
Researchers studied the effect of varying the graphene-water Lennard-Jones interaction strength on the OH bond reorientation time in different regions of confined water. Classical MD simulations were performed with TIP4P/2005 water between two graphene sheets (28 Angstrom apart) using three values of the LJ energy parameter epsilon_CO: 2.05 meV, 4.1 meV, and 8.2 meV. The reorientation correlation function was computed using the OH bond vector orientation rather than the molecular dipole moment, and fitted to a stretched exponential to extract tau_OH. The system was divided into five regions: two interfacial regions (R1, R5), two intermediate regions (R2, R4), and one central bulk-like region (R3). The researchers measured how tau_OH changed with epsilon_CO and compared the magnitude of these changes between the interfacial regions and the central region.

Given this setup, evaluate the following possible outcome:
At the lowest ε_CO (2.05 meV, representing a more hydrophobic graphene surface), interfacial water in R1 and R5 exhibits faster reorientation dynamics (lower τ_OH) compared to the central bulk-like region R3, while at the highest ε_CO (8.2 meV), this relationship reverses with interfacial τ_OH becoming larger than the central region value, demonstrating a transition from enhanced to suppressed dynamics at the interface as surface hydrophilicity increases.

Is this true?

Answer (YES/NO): YES